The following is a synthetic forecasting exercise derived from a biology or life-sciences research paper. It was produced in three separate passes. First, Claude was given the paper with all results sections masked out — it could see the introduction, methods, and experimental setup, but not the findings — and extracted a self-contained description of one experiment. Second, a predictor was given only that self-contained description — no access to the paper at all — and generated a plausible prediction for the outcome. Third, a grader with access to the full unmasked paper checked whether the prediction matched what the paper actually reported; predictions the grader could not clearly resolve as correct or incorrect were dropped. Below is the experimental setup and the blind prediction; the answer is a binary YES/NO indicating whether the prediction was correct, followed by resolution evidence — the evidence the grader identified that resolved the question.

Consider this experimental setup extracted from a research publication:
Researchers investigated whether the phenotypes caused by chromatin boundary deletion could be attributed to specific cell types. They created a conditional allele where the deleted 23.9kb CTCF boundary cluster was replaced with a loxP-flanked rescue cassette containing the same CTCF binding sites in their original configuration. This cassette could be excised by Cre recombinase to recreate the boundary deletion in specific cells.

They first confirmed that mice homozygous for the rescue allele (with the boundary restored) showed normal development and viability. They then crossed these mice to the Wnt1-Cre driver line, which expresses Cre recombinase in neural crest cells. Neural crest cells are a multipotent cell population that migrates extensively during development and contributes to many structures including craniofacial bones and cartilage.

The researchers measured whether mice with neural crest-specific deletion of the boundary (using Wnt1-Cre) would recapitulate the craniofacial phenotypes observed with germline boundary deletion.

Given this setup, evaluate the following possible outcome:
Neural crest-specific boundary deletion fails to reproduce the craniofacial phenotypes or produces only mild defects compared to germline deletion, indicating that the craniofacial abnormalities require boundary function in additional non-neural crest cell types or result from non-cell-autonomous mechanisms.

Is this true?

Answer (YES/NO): NO